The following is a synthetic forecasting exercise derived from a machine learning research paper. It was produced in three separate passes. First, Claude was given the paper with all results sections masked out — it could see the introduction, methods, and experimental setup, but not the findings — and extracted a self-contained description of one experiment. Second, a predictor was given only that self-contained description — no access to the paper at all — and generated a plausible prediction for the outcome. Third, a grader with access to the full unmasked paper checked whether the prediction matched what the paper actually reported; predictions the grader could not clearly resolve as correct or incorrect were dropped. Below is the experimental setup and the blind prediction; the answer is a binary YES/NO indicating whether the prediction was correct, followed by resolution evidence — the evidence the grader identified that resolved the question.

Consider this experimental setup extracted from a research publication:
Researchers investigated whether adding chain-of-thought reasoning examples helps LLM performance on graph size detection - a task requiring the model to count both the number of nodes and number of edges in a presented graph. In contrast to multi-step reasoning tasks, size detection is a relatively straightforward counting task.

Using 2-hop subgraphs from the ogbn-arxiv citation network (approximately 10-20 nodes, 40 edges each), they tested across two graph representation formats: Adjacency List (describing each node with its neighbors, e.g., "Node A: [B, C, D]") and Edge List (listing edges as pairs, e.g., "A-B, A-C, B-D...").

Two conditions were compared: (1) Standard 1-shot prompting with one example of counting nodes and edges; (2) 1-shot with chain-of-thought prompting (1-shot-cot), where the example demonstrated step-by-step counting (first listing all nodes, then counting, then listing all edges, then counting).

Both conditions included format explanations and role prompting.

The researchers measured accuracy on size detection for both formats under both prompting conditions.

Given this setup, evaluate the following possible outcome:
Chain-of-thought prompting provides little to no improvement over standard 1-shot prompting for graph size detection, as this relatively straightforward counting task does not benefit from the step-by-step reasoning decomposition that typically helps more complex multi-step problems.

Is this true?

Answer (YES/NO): NO